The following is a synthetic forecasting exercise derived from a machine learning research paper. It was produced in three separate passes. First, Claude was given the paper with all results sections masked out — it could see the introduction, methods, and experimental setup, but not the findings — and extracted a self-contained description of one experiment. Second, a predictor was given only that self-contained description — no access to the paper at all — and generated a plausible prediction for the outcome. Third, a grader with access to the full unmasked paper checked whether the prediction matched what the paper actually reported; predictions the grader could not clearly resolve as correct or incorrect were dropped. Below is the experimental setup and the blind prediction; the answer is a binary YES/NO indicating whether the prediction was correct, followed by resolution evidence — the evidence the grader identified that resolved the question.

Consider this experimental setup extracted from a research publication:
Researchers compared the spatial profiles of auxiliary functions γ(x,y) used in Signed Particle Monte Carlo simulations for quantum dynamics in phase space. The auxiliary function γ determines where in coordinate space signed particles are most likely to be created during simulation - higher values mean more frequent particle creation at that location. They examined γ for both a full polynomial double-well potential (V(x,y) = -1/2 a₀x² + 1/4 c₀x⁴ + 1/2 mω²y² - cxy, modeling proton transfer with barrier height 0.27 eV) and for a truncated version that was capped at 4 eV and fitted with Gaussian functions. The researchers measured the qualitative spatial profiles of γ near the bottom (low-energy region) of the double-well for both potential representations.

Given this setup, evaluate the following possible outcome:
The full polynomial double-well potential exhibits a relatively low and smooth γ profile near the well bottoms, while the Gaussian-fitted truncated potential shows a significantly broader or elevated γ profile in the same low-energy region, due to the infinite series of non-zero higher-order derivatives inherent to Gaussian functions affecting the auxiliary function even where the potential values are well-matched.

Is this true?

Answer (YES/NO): NO